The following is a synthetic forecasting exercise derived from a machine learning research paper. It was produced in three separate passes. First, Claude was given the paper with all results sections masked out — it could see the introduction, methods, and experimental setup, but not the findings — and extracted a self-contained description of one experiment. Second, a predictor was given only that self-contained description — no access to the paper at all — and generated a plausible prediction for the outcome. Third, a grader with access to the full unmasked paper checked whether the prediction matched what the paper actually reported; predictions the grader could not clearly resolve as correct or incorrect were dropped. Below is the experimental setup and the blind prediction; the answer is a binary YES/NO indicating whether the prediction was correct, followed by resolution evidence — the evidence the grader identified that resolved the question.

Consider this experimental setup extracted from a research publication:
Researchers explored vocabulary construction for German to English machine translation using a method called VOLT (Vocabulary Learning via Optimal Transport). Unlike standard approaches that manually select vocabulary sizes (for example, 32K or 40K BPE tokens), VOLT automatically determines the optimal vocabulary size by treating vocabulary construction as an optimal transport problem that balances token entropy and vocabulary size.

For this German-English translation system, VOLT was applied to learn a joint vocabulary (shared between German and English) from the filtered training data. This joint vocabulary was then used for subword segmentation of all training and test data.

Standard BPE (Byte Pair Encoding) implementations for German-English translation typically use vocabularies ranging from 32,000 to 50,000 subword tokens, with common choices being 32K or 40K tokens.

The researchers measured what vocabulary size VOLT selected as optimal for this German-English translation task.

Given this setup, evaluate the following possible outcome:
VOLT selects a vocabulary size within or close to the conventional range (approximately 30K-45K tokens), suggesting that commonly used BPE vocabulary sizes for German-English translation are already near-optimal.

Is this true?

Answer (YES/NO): NO